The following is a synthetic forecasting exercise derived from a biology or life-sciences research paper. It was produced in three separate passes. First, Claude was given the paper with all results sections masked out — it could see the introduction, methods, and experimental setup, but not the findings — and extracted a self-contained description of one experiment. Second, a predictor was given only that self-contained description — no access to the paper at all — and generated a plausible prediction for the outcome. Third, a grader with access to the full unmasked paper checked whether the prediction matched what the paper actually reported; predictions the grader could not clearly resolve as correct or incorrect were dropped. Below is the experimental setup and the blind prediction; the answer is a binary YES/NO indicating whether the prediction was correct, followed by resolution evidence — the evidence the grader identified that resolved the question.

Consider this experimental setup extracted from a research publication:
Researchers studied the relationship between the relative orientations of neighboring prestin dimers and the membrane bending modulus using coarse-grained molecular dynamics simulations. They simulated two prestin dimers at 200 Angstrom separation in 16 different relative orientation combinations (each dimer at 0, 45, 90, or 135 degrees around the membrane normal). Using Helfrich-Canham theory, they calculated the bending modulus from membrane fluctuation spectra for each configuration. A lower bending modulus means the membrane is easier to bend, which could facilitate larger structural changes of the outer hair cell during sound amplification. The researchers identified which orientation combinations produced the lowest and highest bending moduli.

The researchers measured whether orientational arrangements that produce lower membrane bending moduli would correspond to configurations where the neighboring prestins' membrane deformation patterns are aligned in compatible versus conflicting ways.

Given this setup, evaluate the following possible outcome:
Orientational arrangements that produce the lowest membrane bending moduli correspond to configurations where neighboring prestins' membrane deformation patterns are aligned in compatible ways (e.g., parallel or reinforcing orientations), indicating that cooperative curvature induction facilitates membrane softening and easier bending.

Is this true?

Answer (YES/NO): YES